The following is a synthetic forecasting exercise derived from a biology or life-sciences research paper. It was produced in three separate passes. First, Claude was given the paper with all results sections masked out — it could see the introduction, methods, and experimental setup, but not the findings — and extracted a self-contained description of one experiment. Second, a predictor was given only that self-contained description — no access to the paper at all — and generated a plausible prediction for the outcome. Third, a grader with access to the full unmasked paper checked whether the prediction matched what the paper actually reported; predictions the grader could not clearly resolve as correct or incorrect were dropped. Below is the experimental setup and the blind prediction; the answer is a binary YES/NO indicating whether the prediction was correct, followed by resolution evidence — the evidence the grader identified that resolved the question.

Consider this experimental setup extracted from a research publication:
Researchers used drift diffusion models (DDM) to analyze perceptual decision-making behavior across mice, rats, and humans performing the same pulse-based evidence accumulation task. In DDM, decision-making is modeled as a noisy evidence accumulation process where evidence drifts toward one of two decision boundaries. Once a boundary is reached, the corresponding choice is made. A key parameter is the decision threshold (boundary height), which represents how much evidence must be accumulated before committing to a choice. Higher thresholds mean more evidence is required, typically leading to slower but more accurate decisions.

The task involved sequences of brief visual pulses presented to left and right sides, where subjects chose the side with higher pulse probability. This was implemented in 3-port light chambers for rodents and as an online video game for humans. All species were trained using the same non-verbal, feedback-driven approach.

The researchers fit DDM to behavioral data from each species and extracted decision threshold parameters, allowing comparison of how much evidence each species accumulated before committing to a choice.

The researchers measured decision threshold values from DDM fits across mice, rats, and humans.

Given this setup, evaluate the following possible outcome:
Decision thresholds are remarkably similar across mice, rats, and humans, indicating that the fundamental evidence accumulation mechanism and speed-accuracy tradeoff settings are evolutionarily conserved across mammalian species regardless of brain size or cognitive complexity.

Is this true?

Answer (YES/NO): NO